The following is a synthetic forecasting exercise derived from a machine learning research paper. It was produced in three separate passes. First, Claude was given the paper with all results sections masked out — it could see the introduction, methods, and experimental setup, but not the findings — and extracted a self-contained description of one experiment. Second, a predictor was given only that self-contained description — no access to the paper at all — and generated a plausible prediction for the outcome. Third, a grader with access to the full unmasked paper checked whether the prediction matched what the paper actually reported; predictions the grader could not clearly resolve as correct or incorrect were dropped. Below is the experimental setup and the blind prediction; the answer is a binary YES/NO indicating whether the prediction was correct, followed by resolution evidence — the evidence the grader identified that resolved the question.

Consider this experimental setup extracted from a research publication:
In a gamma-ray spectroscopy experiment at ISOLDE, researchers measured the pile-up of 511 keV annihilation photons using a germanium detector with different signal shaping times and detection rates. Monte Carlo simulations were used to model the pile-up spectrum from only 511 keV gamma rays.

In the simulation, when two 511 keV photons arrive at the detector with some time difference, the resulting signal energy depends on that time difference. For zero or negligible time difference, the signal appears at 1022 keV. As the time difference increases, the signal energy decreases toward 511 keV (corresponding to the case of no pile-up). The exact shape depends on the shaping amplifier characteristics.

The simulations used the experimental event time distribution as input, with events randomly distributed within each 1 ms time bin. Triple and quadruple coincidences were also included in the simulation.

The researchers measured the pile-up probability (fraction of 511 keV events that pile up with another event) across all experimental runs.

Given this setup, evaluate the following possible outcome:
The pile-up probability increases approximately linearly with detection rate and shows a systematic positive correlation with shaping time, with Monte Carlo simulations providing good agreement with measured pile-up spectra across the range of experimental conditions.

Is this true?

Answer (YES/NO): NO